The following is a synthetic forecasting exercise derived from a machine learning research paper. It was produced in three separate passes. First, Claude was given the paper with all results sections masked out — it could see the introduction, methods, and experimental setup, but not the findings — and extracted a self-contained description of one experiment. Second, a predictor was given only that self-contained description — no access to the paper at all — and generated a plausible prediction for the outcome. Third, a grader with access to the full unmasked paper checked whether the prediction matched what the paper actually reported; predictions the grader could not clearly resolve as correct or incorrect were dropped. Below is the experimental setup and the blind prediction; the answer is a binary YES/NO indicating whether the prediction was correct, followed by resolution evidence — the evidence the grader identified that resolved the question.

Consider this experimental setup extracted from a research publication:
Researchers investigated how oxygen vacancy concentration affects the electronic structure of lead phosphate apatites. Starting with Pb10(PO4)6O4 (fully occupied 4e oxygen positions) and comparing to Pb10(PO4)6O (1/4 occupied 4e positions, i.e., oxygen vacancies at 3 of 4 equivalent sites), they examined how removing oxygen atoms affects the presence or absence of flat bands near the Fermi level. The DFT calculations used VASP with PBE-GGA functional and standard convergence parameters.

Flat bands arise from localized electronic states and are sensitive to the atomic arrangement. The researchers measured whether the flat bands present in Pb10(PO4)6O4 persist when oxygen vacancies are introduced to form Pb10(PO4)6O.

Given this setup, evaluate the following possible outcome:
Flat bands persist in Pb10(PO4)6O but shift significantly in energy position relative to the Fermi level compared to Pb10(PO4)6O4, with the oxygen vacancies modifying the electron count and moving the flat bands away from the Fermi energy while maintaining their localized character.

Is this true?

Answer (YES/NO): NO